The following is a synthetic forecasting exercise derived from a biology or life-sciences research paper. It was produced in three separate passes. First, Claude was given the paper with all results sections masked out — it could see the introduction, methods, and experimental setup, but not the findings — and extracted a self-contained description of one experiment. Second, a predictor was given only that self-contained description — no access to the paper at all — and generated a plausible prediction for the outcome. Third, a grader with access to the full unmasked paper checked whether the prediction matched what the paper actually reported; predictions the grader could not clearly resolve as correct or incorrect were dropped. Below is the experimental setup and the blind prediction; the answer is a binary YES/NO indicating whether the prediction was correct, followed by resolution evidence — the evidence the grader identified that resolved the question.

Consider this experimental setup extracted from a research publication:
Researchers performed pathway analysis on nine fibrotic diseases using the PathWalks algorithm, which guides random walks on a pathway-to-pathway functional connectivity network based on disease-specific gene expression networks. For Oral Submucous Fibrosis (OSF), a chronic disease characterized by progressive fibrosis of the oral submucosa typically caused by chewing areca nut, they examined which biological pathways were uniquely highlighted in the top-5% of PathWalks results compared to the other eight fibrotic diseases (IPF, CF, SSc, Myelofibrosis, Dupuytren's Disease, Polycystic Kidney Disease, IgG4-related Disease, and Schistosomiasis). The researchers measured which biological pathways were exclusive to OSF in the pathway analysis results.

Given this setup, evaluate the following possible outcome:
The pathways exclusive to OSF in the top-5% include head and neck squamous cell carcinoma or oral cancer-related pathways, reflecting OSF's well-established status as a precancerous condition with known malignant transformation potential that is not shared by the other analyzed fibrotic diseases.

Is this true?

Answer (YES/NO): NO